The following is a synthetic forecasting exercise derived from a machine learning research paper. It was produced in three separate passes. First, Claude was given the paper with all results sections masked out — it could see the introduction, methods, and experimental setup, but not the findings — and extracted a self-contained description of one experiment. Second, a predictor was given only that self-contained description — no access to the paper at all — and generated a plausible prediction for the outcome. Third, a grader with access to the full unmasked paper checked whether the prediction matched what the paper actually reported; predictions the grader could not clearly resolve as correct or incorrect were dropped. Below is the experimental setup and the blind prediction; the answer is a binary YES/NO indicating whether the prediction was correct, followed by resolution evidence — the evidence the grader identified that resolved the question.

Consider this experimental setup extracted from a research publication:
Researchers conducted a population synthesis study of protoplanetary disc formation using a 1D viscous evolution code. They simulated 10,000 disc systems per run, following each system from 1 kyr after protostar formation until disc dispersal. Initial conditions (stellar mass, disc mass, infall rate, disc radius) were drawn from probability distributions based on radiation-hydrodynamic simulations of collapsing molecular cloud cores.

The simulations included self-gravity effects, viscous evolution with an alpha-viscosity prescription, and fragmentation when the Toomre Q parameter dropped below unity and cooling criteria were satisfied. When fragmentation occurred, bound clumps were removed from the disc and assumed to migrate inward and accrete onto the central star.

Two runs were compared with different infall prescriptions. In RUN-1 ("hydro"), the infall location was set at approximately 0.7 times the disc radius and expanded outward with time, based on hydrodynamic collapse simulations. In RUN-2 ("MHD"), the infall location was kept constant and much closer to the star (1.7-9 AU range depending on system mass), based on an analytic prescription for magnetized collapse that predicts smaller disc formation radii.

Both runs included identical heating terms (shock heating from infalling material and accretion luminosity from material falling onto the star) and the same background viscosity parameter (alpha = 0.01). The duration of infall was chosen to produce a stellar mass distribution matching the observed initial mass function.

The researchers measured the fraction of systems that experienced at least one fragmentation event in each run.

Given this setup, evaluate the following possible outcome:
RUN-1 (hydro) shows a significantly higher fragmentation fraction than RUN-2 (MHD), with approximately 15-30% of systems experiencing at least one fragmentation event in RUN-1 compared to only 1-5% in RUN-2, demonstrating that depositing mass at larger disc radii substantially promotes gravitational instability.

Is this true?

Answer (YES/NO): NO